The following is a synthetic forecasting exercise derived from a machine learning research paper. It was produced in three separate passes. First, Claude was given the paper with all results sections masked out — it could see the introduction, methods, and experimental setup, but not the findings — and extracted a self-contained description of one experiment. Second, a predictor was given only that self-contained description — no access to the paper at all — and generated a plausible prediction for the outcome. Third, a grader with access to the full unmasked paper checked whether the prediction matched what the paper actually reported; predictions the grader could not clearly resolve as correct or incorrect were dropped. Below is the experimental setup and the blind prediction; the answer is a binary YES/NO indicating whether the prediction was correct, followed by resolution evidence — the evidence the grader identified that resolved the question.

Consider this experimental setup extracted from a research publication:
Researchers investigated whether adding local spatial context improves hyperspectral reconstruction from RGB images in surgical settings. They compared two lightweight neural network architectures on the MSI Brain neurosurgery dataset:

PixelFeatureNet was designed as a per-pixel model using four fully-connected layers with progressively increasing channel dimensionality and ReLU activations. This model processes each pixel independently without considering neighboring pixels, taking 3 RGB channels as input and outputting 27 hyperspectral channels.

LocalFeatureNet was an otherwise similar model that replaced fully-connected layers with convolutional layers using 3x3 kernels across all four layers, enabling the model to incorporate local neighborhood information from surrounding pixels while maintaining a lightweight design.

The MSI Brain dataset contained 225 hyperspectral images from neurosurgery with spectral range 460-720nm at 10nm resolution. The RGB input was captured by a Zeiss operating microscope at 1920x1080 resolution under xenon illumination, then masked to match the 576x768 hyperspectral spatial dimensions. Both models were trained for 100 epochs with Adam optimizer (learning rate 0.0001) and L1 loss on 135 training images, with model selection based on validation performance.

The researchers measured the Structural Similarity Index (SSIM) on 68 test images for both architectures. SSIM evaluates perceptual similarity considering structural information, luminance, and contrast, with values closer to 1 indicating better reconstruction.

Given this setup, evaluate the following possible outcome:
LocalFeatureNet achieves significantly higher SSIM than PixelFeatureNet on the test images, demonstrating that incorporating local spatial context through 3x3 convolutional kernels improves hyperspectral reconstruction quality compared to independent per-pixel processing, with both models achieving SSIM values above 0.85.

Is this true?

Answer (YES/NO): NO